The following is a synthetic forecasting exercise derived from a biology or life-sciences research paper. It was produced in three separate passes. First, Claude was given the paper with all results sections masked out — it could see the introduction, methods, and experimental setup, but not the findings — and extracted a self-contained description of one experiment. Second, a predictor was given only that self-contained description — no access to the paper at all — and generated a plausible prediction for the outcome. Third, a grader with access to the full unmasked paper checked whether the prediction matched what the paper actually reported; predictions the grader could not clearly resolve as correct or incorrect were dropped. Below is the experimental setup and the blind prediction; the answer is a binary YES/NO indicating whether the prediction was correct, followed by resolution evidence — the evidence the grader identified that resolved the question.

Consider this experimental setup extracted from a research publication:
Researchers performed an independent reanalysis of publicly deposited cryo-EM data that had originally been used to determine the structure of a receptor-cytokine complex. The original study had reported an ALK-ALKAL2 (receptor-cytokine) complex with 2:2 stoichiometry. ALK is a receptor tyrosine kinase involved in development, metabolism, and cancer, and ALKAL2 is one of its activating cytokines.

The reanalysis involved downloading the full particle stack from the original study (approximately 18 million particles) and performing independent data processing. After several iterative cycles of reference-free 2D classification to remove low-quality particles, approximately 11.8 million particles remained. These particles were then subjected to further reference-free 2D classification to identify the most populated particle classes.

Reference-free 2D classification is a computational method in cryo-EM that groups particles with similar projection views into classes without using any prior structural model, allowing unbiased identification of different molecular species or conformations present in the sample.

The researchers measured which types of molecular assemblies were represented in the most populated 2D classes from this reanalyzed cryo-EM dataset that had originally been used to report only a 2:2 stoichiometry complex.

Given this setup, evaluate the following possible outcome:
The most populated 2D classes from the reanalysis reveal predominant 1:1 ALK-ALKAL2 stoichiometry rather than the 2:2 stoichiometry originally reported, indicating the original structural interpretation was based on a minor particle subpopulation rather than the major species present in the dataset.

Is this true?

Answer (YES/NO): NO